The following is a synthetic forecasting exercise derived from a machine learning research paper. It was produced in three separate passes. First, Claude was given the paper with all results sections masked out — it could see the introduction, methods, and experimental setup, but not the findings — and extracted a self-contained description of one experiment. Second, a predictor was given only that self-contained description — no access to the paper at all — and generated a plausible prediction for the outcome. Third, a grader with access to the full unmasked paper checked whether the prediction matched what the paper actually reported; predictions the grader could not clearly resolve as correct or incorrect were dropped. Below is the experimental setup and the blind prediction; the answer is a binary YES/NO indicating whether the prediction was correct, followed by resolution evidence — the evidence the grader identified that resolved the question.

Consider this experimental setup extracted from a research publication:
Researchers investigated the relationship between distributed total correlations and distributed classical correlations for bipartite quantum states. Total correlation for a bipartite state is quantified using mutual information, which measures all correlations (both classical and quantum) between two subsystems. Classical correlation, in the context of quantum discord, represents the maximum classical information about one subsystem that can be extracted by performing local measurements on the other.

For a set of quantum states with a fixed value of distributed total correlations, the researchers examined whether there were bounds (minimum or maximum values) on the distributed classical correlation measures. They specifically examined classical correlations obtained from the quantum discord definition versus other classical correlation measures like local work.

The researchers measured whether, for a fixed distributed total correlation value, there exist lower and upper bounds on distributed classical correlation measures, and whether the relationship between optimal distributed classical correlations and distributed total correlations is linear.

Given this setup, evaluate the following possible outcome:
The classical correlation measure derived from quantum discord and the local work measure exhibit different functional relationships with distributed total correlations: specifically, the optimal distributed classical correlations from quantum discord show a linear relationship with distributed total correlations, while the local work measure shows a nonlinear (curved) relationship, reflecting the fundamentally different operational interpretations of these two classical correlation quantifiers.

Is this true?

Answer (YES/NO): YES